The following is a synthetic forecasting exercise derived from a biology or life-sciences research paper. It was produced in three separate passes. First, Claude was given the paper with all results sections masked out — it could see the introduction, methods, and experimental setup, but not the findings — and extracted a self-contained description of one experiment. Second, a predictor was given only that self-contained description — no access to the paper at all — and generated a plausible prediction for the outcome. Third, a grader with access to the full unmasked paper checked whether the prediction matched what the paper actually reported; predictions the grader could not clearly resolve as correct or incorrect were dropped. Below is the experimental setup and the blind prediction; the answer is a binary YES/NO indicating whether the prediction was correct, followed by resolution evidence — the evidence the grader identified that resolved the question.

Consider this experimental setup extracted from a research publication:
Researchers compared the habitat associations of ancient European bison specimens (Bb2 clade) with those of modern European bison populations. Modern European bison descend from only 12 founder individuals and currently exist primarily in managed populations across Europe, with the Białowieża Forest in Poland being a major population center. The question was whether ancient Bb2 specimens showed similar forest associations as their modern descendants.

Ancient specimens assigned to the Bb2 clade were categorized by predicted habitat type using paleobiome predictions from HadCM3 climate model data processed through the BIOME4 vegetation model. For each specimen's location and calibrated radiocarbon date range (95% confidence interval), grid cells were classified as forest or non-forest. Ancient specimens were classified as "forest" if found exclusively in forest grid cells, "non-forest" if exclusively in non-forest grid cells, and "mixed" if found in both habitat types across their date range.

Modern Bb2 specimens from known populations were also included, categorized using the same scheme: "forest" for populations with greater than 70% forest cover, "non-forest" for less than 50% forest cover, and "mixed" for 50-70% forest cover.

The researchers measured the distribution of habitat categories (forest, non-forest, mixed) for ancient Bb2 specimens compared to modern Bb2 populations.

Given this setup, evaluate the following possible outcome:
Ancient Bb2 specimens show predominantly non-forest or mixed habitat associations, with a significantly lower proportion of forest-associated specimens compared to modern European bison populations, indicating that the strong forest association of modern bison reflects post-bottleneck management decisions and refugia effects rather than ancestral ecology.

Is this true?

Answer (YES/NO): NO